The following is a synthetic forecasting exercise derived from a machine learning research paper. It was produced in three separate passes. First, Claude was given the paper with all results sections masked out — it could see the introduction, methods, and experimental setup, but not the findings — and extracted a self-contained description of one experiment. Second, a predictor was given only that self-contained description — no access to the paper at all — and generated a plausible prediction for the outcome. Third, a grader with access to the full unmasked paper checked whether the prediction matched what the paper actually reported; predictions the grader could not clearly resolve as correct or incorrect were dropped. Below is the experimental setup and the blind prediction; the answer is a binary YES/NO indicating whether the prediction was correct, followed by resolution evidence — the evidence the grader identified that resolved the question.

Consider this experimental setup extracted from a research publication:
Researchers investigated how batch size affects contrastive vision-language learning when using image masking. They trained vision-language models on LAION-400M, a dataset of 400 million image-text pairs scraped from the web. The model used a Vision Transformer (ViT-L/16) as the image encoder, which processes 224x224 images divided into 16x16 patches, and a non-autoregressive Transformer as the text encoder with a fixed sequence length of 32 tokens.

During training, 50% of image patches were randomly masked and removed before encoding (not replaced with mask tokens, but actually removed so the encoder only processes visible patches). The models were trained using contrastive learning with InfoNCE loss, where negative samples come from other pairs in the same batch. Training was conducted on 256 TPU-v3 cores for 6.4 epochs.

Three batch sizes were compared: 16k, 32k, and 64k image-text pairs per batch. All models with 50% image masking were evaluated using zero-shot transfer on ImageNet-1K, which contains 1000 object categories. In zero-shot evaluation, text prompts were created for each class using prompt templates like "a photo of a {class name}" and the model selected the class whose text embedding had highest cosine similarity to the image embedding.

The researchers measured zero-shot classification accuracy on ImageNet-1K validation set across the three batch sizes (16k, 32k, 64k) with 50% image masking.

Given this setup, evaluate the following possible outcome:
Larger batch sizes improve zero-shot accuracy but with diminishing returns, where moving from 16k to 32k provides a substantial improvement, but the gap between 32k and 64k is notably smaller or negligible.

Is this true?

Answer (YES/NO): NO